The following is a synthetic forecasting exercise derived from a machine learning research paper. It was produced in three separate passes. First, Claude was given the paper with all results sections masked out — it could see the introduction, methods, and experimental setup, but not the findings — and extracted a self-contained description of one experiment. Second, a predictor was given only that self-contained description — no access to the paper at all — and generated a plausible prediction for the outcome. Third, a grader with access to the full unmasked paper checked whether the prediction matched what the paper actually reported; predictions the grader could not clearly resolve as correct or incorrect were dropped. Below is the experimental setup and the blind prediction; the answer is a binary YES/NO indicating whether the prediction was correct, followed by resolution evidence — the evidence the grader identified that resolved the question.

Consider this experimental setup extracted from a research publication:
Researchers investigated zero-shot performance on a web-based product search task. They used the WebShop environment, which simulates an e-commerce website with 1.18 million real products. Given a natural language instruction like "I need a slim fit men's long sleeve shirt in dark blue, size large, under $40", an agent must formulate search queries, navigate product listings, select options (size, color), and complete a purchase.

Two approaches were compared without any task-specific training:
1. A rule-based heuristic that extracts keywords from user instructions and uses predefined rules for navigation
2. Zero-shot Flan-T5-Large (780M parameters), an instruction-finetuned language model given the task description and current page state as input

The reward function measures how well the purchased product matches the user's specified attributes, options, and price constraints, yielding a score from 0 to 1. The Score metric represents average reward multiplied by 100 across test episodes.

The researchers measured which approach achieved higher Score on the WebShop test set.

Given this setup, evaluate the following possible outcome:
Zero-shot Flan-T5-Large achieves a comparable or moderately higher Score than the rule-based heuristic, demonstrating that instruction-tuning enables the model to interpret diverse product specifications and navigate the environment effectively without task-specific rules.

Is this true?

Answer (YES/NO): NO